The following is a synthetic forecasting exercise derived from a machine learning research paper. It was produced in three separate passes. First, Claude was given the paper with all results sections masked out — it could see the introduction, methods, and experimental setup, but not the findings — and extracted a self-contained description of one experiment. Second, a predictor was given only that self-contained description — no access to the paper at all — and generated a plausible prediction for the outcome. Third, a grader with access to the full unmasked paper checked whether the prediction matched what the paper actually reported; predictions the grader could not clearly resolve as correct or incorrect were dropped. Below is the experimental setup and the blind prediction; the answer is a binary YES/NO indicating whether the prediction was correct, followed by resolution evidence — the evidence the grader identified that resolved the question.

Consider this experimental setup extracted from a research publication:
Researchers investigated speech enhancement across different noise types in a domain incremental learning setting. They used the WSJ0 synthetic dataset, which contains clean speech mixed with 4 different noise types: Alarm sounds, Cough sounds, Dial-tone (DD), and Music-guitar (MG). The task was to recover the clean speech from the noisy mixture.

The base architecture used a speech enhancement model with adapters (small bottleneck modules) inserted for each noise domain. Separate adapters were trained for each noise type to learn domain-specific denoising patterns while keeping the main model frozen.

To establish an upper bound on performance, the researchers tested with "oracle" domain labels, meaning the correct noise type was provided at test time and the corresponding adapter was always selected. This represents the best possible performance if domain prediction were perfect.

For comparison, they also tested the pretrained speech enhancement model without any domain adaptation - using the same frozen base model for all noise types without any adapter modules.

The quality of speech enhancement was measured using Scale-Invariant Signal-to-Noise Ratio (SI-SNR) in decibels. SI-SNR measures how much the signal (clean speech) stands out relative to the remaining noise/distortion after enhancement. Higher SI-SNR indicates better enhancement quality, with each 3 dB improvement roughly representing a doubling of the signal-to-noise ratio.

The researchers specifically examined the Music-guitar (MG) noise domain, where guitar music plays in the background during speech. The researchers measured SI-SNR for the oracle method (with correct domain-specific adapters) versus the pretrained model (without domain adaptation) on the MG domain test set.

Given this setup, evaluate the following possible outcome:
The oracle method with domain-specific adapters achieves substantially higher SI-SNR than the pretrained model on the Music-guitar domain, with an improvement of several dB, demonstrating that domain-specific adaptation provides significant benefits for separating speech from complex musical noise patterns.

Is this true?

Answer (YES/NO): YES